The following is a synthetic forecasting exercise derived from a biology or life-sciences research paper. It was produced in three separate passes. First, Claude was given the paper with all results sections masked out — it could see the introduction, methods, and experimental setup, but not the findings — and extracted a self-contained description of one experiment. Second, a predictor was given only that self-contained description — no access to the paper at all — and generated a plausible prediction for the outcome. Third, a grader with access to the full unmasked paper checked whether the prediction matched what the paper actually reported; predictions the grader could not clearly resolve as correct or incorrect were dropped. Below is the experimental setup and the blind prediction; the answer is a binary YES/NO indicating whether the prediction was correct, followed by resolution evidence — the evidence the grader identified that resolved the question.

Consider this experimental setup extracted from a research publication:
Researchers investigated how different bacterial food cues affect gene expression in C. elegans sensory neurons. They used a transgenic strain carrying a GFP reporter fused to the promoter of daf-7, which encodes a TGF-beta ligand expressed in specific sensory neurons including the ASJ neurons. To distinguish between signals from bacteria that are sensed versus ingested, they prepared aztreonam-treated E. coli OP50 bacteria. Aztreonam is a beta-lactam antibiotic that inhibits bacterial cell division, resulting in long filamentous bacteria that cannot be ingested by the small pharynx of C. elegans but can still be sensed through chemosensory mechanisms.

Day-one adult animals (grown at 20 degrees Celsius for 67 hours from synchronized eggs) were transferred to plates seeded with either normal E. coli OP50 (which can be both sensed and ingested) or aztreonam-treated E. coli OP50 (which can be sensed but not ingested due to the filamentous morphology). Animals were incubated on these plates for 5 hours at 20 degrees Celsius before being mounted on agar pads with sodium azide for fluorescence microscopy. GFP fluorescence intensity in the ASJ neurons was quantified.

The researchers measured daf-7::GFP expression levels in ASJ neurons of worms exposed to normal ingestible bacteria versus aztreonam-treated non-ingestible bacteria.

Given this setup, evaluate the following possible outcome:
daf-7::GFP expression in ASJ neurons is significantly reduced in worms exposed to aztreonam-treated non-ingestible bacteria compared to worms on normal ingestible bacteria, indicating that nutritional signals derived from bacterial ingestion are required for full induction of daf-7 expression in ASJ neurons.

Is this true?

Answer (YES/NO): NO